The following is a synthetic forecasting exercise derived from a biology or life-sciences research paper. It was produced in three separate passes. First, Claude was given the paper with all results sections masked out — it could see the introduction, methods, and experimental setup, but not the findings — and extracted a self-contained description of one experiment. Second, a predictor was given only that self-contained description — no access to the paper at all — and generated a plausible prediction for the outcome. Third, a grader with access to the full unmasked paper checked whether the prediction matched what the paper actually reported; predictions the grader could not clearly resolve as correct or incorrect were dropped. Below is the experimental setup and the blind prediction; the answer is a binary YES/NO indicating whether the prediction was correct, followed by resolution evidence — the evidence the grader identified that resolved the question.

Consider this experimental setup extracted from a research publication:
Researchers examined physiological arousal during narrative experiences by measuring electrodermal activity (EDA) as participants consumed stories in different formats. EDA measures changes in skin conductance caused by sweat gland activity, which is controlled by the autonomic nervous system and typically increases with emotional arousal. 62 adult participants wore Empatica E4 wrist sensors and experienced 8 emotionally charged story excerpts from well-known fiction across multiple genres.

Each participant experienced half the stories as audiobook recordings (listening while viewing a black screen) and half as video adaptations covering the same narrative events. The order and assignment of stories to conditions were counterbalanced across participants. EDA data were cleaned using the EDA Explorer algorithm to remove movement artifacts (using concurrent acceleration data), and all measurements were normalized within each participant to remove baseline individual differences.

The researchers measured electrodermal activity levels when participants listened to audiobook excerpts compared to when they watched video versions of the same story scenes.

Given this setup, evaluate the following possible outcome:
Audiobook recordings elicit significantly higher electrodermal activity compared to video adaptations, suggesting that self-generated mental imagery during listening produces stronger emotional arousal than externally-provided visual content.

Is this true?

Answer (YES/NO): YES